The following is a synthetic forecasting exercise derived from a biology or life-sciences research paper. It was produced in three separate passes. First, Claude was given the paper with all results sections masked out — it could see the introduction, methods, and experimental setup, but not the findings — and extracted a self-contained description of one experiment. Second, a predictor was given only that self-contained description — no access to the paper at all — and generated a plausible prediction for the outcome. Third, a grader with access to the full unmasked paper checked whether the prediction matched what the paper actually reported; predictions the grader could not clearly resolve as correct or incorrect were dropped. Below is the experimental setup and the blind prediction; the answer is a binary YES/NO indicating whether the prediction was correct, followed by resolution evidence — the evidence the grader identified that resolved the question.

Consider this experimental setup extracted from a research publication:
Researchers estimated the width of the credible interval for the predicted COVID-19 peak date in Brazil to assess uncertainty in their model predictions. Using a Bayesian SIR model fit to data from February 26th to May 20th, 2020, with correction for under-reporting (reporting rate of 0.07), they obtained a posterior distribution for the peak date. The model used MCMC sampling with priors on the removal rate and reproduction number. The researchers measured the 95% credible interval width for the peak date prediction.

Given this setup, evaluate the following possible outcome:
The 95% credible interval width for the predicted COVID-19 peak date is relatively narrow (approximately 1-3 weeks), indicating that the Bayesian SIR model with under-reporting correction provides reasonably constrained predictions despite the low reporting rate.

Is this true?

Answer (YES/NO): YES